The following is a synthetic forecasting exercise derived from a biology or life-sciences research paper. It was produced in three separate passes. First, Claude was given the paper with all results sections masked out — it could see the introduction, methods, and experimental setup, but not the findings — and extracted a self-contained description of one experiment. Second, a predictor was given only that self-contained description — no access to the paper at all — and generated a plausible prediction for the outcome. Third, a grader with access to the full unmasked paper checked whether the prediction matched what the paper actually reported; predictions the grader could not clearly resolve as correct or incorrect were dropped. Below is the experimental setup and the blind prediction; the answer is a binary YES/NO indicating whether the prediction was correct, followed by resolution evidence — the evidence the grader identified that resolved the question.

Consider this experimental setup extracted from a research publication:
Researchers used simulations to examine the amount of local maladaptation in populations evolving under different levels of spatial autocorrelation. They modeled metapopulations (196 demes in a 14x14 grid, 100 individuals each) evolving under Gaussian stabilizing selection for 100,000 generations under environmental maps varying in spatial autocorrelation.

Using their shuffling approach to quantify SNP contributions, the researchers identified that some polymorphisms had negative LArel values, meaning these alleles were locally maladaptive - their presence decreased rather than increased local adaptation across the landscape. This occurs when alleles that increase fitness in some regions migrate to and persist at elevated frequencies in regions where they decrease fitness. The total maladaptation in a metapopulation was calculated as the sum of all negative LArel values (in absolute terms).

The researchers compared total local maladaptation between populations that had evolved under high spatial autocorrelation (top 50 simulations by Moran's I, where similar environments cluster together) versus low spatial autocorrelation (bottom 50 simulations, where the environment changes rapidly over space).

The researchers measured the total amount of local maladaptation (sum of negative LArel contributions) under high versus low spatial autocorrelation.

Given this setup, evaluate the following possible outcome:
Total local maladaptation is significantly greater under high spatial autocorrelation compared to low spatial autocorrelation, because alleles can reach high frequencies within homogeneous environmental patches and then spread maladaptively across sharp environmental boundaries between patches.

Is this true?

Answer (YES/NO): NO